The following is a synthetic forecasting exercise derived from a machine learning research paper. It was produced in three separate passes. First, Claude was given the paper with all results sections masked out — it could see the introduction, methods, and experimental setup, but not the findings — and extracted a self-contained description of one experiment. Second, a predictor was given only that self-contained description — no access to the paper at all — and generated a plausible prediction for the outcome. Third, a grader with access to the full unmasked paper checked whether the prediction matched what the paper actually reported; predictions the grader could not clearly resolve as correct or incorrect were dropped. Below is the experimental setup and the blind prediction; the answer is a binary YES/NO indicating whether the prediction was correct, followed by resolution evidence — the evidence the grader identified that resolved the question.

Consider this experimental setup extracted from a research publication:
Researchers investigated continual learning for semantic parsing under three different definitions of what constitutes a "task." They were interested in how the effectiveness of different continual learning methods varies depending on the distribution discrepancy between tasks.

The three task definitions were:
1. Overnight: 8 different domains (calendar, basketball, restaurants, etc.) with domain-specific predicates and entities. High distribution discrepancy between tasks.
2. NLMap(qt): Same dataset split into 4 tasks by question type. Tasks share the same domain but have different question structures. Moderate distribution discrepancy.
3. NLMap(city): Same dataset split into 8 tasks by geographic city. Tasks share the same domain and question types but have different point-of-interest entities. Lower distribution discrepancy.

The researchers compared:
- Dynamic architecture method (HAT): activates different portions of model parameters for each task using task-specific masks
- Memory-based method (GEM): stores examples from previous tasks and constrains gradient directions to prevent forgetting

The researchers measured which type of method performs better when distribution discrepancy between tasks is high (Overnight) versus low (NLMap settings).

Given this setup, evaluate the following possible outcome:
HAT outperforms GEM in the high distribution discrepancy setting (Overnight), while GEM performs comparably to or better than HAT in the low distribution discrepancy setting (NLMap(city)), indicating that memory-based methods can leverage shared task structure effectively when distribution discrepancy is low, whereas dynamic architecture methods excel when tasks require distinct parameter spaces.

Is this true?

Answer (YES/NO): NO